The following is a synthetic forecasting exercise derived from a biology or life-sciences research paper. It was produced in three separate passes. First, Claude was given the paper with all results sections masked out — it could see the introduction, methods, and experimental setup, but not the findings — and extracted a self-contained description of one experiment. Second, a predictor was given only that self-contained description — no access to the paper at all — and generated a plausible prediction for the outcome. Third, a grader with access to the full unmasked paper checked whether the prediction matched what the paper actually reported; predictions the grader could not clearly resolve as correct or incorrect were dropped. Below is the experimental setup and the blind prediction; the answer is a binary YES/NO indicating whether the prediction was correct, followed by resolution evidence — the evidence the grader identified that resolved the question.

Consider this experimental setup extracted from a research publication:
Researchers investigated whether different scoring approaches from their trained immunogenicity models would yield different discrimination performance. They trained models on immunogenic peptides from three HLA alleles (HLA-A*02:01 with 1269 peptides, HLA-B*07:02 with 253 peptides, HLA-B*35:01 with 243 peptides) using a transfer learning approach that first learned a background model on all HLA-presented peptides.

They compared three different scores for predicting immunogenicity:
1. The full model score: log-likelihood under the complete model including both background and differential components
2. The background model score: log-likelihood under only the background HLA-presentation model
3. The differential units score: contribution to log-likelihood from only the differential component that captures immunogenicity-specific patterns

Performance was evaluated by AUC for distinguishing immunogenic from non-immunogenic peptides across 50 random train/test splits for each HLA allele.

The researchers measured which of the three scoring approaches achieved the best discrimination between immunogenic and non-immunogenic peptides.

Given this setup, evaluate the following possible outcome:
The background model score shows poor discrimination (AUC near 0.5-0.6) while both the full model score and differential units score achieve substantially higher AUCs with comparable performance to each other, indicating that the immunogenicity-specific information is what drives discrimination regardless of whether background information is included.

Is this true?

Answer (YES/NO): NO